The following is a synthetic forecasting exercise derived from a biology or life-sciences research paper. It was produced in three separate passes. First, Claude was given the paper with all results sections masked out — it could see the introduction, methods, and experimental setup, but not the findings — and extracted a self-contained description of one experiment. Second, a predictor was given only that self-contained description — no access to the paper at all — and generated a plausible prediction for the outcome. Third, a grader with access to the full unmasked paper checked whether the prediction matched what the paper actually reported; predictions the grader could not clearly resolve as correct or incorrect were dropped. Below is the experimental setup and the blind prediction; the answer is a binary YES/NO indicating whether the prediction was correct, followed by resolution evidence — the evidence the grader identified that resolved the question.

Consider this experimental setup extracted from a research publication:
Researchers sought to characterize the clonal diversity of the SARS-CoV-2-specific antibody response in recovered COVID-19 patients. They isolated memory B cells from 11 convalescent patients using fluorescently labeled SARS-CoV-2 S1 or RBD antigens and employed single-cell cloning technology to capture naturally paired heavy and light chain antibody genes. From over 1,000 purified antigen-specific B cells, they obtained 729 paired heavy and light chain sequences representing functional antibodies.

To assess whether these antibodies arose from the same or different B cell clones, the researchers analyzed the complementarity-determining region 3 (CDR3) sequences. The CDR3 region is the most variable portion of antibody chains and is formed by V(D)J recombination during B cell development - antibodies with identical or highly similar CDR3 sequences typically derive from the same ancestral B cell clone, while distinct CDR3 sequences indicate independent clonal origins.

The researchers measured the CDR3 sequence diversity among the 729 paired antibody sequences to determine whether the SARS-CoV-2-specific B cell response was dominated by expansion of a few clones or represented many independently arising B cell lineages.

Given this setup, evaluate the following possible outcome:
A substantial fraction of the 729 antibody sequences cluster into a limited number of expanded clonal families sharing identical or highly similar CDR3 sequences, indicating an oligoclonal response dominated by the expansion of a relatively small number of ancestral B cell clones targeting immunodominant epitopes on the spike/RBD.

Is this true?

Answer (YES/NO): NO